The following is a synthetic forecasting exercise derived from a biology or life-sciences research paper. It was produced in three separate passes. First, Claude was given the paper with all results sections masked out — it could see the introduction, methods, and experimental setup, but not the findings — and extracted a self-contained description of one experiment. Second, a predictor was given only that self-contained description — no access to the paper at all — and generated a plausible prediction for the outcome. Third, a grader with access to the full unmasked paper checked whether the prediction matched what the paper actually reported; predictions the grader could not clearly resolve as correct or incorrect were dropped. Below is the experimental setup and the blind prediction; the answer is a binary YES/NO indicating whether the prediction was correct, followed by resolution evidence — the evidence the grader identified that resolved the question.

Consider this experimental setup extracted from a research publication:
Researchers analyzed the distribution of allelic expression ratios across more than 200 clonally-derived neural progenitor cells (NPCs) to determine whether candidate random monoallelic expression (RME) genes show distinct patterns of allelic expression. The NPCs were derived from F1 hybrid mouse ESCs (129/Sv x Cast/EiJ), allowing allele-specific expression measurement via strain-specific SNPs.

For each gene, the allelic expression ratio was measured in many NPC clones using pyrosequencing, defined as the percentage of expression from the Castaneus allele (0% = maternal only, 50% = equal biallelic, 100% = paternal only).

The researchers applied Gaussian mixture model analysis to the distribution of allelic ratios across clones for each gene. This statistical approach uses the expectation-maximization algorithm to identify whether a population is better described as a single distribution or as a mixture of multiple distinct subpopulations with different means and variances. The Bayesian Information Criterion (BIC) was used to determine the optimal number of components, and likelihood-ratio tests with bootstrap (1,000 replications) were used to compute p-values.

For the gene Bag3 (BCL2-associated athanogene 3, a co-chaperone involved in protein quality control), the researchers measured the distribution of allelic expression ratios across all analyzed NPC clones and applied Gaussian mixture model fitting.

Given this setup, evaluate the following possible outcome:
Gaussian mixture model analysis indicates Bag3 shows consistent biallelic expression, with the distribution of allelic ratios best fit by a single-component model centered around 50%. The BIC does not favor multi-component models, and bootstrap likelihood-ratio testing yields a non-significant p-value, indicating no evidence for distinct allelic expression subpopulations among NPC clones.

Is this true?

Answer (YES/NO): NO